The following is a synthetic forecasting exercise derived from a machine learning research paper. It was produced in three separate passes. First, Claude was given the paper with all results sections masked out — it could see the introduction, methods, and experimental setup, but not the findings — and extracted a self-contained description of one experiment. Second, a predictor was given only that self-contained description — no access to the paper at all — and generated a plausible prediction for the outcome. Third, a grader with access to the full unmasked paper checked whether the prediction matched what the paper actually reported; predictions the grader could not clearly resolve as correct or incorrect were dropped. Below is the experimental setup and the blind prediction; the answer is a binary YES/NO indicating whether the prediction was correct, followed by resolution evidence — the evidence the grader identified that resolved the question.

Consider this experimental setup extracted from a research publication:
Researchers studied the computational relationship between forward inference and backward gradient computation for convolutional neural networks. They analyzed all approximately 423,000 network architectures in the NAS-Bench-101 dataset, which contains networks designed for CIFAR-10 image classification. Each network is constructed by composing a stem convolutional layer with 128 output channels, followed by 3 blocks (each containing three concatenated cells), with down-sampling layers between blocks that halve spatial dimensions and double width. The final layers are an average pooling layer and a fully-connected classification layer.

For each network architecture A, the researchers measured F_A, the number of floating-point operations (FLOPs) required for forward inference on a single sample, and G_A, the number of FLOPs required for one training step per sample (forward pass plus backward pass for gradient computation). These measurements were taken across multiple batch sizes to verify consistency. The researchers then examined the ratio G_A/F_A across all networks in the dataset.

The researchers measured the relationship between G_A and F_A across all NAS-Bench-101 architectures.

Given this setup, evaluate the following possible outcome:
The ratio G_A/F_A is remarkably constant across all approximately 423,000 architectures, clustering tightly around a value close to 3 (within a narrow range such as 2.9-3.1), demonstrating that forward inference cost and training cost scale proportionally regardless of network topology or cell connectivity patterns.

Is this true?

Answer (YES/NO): NO